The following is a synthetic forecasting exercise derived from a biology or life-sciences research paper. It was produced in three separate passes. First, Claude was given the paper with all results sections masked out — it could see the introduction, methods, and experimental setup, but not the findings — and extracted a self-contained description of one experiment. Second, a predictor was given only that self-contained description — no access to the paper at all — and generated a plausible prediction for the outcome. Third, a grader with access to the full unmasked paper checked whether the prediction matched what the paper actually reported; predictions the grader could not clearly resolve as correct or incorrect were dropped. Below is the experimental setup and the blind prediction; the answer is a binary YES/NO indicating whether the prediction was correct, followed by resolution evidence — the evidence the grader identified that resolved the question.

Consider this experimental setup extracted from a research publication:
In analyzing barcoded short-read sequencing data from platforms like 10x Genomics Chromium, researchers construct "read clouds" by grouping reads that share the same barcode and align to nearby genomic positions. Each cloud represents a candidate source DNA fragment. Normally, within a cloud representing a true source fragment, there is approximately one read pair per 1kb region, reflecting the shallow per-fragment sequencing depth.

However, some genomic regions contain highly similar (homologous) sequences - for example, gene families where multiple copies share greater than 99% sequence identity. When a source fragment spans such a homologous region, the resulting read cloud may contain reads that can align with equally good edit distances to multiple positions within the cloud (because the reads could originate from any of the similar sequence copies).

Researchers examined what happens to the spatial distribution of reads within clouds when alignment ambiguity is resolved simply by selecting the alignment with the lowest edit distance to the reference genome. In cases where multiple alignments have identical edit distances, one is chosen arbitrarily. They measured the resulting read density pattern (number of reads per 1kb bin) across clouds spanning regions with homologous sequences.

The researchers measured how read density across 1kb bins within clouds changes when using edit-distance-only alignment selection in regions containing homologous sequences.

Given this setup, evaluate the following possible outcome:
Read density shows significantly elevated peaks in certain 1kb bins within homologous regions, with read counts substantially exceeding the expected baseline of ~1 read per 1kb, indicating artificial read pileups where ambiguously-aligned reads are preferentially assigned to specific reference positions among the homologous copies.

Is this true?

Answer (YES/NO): YES